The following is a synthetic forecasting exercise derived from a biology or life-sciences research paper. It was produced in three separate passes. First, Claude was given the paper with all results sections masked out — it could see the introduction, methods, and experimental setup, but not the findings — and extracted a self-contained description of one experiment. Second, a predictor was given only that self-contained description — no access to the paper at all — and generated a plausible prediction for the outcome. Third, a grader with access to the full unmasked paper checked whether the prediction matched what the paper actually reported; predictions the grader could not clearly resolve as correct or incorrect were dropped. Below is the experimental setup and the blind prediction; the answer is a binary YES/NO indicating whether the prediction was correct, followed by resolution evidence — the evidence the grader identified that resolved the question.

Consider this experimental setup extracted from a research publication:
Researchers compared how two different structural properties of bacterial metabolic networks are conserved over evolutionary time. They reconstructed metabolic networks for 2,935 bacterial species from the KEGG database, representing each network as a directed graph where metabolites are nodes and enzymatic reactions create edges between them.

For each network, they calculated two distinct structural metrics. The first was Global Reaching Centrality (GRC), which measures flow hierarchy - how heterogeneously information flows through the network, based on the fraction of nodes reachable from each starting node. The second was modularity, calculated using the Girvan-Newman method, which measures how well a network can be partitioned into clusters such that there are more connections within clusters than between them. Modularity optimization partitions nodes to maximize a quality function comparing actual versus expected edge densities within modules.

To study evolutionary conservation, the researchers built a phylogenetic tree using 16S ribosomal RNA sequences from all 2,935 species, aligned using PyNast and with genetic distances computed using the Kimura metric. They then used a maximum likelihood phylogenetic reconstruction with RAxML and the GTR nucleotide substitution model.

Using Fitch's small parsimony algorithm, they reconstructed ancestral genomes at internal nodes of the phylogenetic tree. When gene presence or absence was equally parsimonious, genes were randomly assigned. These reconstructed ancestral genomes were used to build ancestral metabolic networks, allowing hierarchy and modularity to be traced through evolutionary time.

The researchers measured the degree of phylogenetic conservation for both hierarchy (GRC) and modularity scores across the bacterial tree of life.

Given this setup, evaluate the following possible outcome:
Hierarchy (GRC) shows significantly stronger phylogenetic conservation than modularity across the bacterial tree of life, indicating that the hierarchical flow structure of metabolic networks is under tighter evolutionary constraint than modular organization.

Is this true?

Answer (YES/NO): YES